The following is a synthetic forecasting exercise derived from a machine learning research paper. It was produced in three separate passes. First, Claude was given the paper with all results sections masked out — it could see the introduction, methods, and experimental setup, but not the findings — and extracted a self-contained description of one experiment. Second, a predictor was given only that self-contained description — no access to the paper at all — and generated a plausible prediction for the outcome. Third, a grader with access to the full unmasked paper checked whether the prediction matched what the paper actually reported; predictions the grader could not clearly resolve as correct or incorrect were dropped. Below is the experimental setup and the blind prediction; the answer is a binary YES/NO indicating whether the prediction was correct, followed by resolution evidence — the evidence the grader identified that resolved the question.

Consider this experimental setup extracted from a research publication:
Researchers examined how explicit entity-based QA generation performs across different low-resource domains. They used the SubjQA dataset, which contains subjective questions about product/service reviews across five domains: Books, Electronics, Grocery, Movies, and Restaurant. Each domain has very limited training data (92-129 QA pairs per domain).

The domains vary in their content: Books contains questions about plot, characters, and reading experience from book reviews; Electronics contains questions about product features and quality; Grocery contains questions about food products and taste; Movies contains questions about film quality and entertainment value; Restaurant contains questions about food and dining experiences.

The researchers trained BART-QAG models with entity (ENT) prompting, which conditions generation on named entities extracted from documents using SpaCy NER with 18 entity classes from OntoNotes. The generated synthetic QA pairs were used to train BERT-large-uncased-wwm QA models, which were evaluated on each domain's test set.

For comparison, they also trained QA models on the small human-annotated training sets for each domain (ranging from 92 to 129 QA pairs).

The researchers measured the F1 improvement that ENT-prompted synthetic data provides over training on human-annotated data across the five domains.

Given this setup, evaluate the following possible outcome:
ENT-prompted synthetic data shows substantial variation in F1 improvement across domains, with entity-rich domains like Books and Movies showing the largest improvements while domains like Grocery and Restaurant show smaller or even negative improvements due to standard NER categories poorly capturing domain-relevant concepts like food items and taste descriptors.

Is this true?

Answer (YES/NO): NO